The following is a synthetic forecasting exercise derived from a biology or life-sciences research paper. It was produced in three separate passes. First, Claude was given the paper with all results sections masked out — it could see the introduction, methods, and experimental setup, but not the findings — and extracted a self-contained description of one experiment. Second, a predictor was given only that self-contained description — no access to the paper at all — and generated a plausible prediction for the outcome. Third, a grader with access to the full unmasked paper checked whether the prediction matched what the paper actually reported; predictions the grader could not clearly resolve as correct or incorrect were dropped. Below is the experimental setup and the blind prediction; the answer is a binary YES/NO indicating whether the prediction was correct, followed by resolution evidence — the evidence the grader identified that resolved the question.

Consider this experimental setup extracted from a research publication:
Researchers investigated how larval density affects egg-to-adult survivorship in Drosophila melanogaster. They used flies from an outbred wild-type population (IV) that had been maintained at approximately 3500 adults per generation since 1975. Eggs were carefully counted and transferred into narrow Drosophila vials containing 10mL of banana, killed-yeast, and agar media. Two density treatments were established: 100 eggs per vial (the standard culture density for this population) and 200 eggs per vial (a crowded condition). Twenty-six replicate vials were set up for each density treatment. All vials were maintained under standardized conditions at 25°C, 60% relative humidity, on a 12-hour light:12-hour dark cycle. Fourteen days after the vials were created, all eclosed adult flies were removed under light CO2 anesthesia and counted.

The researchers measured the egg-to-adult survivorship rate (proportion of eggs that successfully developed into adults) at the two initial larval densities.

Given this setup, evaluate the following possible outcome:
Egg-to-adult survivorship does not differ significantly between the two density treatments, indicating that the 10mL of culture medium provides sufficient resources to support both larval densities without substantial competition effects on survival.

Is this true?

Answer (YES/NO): NO